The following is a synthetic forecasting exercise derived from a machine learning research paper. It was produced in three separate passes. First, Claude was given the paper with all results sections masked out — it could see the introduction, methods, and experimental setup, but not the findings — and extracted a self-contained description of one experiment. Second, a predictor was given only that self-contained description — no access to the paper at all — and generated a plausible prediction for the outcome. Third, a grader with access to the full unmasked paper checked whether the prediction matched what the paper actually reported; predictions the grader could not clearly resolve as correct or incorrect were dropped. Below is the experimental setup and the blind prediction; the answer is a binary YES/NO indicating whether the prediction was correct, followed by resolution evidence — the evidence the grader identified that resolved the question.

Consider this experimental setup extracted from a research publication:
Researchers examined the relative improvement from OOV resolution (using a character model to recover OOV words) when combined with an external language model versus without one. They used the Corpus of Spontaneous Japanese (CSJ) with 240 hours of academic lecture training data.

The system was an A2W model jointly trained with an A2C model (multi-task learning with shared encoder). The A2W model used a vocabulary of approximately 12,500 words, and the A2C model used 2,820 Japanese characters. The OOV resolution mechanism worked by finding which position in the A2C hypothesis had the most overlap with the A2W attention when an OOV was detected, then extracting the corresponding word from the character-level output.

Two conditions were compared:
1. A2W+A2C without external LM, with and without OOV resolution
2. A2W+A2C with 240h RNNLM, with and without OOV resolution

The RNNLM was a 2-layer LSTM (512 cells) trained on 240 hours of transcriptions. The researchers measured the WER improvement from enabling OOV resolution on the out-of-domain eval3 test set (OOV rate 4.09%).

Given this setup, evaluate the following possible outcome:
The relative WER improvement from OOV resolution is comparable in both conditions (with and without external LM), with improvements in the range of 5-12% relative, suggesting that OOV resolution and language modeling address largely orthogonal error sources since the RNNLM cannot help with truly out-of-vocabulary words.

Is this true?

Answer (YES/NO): NO